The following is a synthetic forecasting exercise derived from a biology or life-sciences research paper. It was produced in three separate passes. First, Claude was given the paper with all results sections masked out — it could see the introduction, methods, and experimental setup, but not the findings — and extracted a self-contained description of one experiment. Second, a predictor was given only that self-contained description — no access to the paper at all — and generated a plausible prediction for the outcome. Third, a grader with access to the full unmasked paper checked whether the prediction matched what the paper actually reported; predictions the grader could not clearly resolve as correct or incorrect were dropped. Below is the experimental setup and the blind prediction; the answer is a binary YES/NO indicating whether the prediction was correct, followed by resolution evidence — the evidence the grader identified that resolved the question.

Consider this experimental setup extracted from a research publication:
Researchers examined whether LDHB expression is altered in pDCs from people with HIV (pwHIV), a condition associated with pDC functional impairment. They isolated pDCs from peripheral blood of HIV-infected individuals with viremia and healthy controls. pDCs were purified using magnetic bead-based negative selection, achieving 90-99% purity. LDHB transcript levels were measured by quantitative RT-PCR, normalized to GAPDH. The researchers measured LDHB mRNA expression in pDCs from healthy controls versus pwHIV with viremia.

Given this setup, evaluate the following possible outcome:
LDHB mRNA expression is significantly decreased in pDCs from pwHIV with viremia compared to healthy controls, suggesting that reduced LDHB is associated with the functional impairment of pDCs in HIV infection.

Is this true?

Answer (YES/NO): YES